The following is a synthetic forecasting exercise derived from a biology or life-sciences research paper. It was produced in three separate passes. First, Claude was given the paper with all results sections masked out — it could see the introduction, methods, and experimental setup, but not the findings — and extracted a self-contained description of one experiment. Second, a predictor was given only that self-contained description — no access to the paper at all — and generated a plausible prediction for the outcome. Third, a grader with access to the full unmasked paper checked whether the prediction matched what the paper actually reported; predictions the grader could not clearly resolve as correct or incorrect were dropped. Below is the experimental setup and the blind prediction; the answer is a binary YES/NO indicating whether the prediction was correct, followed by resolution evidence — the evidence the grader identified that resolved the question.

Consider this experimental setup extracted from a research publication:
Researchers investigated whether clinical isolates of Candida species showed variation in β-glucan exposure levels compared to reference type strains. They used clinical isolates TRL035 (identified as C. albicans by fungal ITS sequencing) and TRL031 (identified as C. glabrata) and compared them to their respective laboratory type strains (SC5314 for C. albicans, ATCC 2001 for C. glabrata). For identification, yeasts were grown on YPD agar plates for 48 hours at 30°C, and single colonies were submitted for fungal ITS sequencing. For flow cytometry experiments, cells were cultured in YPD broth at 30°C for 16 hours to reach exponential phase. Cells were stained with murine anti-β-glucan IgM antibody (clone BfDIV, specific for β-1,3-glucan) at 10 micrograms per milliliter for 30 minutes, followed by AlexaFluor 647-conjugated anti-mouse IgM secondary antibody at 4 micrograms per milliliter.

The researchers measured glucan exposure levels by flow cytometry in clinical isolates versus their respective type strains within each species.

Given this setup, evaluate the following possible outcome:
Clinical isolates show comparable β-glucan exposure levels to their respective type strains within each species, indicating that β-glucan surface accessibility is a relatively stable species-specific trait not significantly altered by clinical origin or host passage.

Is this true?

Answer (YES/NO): NO